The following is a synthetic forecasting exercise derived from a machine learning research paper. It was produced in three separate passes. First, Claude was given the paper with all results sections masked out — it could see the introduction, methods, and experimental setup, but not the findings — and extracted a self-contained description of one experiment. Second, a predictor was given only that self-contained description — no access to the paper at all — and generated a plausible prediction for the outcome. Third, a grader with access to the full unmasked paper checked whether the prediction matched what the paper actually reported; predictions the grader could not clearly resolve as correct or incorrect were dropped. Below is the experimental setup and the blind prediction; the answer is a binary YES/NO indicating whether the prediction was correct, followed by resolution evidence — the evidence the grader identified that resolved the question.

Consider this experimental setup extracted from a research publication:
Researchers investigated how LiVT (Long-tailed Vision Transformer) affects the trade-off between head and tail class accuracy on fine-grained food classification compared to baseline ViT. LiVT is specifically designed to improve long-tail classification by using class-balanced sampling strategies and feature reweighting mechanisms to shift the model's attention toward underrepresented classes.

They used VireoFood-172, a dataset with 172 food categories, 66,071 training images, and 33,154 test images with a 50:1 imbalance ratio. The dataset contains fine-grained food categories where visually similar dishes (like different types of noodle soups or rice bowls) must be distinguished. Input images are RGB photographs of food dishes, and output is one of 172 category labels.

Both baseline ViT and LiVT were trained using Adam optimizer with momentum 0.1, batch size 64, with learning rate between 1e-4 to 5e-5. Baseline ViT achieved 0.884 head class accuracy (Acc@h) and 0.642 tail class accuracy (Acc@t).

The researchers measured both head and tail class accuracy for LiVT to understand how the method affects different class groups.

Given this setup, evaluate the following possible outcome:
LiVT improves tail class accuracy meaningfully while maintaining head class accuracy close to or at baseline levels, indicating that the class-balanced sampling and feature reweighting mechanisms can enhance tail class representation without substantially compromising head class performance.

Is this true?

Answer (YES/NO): NO